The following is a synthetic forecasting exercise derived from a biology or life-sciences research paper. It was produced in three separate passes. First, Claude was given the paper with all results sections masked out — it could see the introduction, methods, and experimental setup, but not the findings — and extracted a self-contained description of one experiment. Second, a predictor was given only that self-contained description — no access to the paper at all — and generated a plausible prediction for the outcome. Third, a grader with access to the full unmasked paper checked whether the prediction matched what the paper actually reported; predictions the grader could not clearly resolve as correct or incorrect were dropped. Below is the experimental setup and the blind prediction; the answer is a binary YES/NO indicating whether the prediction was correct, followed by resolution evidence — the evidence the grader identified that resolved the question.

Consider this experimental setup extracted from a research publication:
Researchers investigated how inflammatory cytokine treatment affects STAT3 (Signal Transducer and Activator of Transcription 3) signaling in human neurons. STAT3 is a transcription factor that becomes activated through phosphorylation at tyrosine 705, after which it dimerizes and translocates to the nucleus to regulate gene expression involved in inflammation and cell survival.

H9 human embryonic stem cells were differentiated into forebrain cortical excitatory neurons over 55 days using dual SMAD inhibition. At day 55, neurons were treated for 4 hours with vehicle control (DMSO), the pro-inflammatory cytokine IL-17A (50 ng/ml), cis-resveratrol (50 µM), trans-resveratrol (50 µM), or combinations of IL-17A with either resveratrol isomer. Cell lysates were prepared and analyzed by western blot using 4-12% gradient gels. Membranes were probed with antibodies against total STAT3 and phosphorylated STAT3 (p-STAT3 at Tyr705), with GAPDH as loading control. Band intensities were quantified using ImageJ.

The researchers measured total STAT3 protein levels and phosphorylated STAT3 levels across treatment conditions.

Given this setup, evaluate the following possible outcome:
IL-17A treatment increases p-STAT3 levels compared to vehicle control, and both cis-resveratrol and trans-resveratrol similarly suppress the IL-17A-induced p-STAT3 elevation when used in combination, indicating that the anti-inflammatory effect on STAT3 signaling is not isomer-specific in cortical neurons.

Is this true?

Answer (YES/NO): NO